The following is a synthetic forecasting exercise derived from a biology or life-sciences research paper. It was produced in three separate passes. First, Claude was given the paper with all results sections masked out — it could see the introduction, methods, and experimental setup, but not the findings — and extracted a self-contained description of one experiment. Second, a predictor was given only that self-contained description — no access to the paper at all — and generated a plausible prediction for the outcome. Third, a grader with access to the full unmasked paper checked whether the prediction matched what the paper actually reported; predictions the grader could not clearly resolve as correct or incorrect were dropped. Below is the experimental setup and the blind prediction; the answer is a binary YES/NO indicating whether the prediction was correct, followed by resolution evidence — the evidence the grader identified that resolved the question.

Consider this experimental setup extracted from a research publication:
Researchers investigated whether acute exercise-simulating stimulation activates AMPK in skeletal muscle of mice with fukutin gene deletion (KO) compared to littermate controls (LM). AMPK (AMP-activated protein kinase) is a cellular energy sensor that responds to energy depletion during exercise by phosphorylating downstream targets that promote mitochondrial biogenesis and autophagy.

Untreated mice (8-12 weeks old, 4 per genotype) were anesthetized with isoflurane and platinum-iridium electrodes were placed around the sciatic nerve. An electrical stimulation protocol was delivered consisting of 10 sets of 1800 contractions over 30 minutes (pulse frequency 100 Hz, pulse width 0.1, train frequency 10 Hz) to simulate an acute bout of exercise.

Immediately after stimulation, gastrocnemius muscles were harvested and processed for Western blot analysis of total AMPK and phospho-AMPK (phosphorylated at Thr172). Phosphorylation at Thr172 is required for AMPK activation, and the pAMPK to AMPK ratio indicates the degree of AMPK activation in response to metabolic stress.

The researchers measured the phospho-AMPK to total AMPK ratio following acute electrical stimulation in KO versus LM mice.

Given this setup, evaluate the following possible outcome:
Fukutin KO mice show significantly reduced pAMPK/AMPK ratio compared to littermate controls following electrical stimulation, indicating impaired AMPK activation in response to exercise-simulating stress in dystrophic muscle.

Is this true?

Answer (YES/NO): NO